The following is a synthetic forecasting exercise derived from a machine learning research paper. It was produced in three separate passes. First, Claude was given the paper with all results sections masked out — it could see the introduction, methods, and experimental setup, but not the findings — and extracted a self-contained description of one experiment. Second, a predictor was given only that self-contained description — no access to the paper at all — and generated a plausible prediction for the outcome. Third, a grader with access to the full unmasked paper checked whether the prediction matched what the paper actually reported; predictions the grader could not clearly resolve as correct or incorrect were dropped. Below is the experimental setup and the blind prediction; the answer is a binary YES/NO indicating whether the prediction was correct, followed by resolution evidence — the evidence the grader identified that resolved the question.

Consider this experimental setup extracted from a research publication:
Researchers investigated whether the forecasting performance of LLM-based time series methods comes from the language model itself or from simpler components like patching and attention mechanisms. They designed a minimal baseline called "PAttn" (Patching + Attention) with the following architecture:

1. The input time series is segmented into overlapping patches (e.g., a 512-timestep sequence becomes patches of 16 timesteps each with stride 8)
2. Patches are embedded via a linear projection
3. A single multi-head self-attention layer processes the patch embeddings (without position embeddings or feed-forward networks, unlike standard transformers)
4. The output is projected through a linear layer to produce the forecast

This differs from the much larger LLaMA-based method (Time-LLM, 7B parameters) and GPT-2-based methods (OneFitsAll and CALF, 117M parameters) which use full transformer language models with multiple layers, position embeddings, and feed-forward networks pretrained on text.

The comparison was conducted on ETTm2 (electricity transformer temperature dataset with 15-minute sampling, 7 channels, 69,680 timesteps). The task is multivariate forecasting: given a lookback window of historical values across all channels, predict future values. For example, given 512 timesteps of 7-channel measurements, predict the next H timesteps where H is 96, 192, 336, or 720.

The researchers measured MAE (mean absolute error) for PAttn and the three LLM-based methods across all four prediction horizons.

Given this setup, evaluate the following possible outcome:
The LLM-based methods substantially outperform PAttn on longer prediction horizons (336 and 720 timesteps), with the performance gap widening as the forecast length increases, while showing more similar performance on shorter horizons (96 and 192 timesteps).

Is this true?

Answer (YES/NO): NO